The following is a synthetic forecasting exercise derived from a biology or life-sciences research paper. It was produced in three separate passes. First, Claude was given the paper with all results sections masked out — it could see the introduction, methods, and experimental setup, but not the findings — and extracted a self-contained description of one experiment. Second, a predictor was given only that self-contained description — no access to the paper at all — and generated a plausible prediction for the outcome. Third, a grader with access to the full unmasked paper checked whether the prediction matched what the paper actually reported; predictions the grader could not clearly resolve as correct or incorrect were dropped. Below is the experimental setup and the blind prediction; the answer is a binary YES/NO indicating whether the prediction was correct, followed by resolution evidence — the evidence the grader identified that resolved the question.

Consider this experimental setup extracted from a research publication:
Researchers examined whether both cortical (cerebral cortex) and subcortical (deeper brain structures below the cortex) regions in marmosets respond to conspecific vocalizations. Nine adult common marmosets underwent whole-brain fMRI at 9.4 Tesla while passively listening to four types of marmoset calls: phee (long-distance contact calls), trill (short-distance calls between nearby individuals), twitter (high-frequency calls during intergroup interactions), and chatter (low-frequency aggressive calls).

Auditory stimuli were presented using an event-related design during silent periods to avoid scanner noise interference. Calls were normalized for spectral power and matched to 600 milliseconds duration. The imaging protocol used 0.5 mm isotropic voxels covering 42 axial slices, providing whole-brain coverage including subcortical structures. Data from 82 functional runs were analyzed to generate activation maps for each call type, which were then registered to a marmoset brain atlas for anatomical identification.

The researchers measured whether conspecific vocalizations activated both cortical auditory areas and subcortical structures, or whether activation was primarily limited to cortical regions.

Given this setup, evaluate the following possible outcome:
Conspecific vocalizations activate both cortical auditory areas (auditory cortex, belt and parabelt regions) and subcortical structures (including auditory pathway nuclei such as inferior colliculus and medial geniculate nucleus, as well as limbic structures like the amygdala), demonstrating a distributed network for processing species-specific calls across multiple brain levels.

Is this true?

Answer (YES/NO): YES